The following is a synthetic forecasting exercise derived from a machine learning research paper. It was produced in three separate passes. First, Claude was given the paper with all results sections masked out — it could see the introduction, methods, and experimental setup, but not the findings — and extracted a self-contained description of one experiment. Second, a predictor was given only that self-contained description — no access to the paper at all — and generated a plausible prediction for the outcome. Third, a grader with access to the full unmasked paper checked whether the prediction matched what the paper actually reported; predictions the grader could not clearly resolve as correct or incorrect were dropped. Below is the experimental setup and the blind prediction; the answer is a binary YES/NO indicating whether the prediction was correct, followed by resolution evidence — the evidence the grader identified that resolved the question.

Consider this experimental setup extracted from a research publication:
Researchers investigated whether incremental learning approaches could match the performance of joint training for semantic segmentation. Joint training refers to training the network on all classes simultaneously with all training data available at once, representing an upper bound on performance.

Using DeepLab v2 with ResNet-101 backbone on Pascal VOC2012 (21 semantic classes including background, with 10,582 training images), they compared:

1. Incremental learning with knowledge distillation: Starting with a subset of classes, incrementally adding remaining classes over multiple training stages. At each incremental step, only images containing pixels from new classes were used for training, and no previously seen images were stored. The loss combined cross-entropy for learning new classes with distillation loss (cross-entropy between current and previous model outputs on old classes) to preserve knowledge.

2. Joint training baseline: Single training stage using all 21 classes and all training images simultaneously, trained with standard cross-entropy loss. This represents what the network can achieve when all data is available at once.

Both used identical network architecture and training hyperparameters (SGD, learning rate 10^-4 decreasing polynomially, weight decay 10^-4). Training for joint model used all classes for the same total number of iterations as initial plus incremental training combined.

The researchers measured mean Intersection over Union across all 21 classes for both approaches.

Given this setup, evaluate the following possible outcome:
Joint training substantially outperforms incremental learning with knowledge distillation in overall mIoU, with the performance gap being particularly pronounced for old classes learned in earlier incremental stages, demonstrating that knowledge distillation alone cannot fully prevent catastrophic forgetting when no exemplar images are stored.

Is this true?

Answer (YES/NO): YES